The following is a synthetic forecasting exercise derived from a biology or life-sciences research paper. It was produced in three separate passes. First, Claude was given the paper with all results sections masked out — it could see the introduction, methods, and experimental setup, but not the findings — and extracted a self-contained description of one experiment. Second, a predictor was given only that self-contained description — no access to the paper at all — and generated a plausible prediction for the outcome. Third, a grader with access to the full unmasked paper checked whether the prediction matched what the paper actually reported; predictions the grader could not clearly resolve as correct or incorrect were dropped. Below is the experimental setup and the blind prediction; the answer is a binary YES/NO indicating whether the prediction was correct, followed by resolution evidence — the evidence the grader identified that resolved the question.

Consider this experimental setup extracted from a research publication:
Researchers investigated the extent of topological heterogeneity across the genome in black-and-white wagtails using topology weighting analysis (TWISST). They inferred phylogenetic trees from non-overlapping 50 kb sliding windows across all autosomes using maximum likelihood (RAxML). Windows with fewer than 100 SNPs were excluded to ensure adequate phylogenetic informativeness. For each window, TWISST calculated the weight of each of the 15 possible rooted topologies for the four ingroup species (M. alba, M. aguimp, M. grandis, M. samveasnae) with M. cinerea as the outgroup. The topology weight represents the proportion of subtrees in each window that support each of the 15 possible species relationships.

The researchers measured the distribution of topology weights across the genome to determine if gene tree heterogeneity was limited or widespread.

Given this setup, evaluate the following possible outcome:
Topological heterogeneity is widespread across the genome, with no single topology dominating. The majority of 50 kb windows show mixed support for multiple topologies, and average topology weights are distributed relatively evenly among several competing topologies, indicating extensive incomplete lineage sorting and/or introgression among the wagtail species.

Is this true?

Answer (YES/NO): YES